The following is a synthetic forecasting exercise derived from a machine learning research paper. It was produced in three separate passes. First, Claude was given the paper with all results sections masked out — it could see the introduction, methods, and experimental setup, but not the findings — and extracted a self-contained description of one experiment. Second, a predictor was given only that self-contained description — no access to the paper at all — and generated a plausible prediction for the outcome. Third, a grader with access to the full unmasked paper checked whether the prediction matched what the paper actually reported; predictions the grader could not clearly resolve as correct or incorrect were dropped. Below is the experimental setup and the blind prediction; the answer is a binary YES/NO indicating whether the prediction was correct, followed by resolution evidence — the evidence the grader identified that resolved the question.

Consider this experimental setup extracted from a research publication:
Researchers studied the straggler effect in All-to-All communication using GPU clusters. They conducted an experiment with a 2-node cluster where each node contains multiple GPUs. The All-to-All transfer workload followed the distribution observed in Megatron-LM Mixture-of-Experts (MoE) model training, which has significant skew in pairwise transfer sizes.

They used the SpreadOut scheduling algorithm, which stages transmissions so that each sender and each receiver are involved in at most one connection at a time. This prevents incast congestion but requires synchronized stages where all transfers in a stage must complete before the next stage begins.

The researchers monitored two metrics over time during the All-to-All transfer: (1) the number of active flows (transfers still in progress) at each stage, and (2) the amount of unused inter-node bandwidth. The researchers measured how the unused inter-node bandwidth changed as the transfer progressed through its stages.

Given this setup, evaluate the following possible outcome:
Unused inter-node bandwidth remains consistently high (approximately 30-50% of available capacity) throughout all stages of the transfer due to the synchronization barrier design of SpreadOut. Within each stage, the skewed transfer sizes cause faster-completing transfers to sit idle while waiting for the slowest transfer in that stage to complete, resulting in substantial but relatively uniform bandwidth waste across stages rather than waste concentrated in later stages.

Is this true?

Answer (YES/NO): NO